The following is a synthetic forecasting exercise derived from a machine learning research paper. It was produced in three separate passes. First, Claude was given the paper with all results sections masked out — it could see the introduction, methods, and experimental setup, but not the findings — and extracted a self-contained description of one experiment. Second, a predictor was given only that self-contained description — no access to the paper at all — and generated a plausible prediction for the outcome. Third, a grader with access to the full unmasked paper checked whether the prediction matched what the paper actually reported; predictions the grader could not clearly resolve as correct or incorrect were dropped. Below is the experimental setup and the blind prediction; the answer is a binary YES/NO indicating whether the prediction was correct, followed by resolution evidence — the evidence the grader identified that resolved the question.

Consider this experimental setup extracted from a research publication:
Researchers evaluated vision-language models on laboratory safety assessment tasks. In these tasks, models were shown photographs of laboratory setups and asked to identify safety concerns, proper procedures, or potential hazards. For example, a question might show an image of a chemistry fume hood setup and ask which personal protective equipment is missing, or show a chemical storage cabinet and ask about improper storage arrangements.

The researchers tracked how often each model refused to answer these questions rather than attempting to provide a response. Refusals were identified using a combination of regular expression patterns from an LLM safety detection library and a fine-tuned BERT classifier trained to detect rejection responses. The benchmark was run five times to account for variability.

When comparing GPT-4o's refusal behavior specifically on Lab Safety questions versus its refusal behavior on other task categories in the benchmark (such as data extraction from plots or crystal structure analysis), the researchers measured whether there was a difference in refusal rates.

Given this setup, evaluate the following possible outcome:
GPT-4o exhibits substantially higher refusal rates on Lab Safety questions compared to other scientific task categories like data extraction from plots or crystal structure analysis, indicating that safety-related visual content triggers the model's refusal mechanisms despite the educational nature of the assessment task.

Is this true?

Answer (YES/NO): NO